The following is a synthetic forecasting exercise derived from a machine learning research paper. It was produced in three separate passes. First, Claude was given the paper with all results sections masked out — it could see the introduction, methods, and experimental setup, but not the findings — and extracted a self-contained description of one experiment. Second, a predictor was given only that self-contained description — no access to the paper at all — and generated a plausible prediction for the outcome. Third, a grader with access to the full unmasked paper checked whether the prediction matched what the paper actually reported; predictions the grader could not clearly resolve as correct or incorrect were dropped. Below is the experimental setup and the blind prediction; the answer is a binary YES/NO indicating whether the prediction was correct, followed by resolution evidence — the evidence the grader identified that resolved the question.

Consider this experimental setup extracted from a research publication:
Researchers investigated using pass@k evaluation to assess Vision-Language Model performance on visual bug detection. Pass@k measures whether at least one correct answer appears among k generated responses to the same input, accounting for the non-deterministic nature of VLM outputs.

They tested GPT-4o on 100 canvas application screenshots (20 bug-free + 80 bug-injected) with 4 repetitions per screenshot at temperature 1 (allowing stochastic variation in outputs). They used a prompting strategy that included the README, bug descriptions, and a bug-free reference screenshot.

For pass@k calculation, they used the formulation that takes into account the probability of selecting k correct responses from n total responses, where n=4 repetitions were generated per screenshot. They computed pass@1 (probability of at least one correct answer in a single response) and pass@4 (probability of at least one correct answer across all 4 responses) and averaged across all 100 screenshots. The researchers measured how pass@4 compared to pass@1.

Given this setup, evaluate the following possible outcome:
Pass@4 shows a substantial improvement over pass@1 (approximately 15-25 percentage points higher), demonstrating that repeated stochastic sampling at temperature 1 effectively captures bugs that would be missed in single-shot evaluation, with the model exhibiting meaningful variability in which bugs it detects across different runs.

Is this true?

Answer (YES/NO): NO